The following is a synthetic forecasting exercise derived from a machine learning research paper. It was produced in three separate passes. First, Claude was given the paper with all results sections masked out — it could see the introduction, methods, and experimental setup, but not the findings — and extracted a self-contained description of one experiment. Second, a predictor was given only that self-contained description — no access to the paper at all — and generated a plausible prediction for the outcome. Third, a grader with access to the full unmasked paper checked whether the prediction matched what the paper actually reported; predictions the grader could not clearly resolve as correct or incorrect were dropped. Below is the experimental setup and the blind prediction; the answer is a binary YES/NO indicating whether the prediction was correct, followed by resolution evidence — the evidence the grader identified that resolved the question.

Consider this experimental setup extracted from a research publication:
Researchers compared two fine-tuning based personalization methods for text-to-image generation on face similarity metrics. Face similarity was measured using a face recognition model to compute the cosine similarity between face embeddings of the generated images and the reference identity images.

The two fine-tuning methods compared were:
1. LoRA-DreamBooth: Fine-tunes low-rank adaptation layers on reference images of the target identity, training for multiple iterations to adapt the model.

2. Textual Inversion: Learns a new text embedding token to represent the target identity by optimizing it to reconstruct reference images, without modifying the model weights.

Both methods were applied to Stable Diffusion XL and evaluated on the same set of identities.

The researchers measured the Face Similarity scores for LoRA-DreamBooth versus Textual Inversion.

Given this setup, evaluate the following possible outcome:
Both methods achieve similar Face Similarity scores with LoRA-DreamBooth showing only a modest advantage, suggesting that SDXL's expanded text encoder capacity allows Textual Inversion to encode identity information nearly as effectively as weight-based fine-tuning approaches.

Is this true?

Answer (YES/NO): NO